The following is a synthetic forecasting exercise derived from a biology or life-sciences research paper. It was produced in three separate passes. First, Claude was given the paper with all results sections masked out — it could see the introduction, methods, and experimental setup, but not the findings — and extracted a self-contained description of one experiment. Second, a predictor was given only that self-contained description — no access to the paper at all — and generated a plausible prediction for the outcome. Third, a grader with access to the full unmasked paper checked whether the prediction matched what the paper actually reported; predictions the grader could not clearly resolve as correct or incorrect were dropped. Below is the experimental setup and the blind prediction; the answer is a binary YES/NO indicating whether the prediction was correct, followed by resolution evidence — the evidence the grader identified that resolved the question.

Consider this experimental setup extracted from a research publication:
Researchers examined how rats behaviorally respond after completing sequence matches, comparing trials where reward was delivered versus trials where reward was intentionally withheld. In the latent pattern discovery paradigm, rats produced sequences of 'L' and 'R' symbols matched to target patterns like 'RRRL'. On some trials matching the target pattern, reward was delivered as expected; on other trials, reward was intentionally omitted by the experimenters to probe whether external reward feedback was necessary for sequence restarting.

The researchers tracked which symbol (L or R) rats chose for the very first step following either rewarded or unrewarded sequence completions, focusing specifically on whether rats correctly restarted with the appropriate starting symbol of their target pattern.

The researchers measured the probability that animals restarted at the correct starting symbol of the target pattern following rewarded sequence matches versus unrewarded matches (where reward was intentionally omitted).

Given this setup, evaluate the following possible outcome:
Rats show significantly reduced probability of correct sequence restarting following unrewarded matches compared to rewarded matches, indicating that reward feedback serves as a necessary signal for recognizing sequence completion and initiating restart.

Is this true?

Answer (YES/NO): NO